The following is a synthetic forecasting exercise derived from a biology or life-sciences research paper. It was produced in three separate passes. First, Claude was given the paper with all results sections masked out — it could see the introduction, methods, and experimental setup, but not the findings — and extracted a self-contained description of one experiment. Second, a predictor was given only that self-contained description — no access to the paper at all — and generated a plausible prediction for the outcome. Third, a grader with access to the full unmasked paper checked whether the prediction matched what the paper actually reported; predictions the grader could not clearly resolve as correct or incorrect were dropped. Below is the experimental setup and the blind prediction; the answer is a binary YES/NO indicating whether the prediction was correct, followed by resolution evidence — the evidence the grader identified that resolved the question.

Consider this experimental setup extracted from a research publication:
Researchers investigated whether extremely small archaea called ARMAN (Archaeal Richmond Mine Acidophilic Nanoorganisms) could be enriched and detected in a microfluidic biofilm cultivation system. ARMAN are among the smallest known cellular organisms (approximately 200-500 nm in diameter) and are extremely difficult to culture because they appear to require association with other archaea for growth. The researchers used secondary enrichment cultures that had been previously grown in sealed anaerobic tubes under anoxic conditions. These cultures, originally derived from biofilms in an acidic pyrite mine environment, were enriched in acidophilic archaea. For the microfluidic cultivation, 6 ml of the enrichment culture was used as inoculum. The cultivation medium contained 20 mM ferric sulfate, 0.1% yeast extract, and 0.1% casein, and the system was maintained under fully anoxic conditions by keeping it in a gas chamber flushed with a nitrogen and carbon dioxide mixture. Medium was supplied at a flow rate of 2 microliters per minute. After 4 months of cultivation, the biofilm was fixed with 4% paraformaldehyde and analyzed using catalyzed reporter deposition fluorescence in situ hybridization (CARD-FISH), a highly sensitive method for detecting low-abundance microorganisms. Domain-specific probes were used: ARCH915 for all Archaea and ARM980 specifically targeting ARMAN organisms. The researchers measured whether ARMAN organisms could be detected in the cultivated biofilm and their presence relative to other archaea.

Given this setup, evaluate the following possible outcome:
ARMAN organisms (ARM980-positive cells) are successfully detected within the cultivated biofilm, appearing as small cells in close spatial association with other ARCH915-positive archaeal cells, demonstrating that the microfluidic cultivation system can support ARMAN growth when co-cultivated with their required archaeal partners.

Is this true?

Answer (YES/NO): YES